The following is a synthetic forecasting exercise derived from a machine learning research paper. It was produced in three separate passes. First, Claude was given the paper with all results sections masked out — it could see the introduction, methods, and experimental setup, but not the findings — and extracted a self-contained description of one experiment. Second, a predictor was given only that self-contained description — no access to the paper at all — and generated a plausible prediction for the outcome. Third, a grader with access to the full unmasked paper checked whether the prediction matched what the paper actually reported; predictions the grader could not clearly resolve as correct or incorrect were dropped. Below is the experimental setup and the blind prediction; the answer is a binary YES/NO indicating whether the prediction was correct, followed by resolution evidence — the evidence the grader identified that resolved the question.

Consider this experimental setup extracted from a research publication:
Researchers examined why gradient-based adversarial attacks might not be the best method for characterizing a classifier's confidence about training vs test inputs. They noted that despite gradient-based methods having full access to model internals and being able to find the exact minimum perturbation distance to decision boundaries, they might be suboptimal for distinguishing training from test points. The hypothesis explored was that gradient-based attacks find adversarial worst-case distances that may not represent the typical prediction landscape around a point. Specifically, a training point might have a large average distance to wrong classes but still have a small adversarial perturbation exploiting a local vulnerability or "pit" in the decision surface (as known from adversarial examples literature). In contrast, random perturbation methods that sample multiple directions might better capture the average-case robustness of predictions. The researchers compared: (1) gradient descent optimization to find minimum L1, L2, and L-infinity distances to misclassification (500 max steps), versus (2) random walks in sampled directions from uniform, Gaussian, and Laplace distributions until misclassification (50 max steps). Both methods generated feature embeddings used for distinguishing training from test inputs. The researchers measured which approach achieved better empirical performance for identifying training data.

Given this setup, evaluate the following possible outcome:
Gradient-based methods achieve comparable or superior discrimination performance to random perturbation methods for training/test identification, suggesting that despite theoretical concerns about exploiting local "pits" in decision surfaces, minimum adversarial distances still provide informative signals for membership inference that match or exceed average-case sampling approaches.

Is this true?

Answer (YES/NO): NO